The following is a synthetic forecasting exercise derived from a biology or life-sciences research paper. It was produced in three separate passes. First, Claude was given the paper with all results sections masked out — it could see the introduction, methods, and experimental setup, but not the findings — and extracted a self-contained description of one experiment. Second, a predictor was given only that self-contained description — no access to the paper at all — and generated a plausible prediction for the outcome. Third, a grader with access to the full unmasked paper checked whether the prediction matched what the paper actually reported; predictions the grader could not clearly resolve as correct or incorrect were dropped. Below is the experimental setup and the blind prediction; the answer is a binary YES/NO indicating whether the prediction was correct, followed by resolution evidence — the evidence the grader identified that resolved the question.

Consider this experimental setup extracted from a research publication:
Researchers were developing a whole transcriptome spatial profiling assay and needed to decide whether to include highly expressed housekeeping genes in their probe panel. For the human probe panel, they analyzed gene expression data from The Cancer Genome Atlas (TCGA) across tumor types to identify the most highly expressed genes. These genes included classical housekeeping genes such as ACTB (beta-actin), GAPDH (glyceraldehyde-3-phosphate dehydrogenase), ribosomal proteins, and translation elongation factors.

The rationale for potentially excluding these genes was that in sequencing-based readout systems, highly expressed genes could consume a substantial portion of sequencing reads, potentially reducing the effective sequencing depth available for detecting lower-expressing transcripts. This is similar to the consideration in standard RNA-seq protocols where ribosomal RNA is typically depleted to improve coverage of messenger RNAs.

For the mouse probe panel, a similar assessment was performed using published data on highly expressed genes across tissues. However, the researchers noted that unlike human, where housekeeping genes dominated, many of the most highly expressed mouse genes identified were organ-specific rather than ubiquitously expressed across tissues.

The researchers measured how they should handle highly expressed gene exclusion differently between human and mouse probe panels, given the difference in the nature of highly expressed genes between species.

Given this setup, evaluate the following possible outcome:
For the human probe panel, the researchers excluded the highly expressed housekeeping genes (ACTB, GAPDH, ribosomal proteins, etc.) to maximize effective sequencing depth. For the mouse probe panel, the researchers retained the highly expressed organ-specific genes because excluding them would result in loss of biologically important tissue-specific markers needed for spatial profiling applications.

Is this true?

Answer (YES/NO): YES